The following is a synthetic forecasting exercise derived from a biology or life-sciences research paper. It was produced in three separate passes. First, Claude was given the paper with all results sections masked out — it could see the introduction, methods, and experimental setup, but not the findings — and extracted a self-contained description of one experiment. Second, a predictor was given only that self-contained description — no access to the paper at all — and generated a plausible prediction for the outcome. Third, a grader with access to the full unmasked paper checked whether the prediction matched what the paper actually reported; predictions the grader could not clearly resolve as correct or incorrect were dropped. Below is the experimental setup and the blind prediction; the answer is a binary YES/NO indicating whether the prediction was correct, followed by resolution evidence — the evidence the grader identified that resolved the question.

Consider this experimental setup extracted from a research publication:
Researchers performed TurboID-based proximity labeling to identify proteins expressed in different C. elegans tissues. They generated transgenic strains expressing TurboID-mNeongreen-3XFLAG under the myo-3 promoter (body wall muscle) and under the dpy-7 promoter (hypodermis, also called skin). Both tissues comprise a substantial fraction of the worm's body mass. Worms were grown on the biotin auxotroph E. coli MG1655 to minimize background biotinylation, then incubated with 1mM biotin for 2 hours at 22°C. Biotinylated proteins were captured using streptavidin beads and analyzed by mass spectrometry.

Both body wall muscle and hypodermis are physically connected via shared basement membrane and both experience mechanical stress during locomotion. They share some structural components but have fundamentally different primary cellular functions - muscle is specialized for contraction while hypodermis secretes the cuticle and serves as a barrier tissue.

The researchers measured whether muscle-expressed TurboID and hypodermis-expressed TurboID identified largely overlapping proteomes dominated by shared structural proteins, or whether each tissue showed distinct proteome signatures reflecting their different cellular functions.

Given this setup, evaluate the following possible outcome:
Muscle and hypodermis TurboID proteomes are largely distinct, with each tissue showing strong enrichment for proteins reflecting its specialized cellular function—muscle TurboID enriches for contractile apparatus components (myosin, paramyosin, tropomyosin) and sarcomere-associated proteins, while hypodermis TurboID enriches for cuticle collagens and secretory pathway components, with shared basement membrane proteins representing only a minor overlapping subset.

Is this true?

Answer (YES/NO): NO